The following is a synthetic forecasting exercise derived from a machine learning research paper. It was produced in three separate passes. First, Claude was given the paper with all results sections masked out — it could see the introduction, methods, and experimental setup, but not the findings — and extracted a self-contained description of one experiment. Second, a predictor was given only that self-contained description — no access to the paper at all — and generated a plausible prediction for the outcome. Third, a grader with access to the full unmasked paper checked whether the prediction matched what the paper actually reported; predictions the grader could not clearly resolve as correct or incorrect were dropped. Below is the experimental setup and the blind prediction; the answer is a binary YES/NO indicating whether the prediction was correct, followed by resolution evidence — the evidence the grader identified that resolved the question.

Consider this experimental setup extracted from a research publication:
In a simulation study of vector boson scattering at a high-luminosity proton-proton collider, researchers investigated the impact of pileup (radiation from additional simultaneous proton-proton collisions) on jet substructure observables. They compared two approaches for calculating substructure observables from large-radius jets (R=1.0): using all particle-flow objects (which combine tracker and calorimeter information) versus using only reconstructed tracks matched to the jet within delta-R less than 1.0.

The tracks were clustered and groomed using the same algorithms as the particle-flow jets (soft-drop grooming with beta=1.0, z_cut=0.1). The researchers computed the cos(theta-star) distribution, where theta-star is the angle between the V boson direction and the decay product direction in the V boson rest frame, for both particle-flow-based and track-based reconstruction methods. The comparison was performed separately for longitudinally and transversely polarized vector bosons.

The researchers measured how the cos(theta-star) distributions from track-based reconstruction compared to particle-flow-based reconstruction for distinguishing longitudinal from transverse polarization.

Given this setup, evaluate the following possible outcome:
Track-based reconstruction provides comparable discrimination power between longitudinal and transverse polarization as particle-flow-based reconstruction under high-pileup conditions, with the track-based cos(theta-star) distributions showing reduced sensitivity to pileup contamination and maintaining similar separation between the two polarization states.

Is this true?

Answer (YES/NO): YES